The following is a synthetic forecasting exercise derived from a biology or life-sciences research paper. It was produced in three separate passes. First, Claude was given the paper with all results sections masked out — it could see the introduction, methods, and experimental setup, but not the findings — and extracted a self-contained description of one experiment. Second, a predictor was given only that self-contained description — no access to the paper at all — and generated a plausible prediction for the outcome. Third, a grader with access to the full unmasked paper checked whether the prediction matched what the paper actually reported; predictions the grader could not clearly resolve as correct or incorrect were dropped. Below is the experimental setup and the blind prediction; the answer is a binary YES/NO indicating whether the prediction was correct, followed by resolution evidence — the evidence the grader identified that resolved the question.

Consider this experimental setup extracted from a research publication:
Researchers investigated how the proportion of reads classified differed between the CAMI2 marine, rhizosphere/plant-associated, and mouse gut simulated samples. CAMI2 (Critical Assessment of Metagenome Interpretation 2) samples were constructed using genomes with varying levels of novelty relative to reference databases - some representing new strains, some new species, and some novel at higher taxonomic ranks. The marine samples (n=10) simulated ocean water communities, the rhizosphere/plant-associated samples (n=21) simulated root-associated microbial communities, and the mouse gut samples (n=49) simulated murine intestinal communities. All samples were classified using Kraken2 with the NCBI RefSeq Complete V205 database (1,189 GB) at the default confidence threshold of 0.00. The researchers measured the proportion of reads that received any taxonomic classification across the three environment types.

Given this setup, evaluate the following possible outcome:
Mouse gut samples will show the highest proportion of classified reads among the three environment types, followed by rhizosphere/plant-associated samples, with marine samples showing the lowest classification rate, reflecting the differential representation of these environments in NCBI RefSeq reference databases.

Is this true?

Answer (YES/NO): NO